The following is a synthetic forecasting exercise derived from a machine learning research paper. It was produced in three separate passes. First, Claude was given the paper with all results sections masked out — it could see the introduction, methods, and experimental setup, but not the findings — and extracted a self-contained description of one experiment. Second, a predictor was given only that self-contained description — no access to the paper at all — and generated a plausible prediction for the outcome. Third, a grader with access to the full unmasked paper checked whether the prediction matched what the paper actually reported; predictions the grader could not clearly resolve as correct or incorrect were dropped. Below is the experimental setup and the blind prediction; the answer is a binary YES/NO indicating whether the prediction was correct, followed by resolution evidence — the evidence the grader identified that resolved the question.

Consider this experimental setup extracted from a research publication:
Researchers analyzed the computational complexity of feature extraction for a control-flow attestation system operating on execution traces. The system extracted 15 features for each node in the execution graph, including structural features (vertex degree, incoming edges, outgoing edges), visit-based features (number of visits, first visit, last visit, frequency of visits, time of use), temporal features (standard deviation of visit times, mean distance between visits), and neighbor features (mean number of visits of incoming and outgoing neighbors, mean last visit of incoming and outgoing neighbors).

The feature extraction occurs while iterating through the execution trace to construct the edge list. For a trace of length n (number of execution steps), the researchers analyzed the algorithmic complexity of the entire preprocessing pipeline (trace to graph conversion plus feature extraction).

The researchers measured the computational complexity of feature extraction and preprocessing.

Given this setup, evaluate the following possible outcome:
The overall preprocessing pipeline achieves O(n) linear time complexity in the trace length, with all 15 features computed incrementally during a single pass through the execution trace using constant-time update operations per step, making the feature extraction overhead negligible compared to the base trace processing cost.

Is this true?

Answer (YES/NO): YES